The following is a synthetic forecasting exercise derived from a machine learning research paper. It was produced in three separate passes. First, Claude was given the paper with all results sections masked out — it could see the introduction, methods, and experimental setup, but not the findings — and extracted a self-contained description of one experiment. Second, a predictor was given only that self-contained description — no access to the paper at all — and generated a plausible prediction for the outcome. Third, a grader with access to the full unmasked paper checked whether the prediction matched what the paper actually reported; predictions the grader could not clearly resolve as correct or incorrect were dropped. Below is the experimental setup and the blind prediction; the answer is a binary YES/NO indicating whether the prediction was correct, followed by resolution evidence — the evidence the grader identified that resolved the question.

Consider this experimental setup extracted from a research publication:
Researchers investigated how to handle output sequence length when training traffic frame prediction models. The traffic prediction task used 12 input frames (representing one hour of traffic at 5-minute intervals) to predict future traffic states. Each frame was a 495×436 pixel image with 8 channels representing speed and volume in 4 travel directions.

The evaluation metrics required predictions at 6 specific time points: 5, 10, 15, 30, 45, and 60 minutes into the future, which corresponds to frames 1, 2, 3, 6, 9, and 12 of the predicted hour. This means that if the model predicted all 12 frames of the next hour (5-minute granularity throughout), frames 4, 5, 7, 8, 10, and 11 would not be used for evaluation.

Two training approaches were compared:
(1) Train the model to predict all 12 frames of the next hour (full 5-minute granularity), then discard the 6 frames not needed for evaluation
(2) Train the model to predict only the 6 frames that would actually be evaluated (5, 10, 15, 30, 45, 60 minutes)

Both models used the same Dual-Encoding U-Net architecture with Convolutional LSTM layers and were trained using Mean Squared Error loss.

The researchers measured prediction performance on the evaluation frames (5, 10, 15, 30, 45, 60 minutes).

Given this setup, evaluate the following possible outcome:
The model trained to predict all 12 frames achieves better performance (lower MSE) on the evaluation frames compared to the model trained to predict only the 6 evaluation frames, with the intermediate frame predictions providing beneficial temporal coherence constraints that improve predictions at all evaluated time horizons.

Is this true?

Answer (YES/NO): NO